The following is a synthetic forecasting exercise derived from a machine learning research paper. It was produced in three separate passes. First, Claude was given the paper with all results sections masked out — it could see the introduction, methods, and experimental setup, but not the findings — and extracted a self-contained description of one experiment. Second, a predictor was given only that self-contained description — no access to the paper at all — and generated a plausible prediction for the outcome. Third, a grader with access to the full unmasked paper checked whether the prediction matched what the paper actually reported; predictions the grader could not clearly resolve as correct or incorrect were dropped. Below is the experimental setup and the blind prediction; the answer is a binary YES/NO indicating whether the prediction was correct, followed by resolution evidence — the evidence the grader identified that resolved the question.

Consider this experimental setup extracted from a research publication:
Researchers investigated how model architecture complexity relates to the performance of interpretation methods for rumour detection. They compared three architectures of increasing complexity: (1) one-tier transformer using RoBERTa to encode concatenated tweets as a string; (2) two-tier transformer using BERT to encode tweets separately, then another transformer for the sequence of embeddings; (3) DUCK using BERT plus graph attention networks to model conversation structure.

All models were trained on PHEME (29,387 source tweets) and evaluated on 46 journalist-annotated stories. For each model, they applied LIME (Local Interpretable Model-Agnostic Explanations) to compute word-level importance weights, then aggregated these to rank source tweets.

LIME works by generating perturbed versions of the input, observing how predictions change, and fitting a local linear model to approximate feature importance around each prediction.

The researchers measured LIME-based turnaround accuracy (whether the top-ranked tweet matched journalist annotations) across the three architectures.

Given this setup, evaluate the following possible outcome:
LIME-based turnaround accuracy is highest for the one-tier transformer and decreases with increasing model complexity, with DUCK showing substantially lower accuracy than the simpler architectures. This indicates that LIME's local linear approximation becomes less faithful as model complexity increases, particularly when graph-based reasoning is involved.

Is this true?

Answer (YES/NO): NO